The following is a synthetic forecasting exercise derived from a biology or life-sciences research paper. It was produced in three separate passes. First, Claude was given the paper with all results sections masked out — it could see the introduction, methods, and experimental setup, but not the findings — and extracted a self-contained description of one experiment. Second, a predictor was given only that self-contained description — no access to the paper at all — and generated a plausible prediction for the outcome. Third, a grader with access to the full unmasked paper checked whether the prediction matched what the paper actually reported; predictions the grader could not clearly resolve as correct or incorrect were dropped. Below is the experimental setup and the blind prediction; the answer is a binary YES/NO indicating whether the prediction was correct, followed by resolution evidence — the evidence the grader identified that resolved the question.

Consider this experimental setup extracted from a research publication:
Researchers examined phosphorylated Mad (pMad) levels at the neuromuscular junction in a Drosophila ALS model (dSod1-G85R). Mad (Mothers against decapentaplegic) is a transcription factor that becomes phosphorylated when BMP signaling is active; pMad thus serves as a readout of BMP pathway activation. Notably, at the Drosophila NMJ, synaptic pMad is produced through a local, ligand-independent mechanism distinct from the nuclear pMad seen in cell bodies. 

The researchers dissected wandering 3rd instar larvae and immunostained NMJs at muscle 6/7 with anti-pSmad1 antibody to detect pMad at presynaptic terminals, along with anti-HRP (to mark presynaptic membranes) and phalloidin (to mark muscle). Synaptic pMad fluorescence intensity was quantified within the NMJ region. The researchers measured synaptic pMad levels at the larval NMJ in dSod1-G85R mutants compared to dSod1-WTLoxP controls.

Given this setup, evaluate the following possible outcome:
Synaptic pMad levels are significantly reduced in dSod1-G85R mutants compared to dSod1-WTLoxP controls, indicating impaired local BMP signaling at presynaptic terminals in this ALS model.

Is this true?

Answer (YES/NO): NO